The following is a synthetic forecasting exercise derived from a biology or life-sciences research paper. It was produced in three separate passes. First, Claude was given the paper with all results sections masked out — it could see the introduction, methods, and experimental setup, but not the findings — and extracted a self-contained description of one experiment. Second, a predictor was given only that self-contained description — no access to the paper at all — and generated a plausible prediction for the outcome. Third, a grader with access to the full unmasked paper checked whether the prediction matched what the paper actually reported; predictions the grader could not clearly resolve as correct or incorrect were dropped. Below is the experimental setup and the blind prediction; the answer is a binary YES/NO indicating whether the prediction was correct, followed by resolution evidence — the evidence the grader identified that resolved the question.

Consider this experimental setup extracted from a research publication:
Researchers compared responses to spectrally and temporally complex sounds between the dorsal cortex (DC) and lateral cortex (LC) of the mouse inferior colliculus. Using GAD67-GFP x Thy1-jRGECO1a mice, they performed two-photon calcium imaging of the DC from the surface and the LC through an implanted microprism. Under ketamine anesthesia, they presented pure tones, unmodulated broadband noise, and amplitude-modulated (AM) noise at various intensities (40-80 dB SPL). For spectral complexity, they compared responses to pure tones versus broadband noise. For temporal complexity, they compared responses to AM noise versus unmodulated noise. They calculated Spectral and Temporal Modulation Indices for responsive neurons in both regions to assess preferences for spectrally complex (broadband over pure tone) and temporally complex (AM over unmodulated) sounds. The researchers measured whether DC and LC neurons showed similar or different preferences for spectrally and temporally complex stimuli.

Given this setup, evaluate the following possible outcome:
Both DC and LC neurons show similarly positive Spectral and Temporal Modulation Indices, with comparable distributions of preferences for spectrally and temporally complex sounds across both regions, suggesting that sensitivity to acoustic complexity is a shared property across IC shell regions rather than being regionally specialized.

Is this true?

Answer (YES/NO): NO